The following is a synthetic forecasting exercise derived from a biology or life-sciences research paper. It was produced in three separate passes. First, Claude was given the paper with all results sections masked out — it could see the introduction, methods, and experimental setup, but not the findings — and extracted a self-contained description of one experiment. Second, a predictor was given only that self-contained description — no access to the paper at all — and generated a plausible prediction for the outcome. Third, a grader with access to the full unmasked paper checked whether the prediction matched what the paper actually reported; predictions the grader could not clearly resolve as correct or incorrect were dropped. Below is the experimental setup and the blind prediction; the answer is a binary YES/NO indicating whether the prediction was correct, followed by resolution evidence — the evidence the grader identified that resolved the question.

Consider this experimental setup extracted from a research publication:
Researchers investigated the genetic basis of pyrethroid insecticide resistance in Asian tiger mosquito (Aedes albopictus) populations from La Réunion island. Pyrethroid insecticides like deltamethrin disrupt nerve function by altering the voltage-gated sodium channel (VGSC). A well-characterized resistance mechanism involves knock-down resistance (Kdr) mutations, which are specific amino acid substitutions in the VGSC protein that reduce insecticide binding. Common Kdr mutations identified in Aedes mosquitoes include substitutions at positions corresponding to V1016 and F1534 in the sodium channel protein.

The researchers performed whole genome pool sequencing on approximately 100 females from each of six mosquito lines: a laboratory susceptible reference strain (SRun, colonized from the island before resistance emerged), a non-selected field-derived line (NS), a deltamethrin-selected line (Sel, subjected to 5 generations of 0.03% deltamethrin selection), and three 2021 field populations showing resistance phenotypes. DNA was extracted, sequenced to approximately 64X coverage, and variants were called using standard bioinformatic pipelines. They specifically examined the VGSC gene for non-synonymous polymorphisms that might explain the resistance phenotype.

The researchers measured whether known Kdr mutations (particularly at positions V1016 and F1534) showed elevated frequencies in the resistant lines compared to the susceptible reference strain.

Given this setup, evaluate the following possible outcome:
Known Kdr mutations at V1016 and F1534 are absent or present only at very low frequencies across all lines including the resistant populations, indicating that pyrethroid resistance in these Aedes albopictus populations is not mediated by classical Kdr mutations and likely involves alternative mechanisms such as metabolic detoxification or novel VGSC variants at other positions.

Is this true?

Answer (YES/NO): YES